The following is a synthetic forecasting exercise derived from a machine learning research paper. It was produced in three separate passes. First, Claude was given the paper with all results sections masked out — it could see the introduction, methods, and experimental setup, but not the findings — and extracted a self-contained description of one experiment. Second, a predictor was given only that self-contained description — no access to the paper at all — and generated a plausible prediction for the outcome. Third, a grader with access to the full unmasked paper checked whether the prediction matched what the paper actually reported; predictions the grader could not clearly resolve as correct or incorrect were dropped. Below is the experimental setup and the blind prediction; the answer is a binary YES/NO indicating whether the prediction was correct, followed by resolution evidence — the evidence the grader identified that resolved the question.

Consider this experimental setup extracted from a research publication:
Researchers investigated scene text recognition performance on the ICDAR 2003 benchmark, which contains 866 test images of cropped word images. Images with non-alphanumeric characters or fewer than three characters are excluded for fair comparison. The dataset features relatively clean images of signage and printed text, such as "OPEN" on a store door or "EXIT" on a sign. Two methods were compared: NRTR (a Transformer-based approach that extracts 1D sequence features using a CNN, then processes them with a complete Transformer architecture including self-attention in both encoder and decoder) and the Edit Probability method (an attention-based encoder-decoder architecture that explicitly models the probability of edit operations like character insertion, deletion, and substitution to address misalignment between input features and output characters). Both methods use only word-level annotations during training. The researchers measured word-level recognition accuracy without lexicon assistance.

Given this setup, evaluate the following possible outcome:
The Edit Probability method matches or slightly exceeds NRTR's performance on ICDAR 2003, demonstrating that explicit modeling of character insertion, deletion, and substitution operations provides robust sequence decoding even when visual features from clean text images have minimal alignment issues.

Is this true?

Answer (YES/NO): NO